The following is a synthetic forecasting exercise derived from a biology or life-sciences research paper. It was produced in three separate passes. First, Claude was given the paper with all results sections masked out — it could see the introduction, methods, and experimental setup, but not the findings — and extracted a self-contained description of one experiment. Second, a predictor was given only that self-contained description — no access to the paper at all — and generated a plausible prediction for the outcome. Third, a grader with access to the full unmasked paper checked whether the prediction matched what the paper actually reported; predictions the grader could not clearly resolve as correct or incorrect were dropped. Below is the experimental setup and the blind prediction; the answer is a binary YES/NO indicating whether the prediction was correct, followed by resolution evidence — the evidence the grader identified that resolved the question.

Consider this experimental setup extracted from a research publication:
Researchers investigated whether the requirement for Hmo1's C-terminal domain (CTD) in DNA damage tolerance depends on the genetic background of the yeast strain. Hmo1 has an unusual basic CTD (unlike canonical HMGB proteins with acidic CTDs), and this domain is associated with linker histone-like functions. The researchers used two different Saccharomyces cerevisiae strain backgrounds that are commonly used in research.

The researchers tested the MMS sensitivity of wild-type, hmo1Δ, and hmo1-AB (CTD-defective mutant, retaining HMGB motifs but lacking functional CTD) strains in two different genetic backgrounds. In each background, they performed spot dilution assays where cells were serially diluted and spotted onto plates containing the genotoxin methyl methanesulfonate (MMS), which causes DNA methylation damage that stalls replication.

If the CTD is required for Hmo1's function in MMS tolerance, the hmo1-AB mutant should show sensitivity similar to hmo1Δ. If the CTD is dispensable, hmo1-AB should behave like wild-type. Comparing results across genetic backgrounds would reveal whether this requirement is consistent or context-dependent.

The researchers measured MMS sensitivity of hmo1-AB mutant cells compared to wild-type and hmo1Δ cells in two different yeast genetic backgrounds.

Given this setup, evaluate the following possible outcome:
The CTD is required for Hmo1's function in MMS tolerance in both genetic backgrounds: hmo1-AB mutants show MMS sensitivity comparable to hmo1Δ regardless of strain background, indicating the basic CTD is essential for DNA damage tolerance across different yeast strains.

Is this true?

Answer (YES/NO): NO